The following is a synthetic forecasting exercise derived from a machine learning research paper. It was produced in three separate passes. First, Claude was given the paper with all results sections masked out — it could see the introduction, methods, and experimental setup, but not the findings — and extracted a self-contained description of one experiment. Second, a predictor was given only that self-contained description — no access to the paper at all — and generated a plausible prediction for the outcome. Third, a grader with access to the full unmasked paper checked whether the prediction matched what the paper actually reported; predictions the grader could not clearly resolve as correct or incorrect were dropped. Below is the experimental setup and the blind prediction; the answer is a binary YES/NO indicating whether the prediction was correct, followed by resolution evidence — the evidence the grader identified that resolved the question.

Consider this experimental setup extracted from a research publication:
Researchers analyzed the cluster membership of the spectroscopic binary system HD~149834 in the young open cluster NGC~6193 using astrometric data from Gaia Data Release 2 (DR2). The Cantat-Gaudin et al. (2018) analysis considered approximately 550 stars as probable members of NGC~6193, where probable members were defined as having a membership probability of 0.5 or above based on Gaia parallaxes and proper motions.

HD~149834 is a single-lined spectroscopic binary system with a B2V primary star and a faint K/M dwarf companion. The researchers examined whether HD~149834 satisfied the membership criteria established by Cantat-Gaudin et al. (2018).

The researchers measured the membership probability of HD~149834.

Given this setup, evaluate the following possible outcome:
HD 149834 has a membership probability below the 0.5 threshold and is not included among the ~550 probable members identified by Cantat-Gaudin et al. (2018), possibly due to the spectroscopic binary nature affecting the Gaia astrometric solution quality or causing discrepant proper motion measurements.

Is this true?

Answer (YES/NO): NO